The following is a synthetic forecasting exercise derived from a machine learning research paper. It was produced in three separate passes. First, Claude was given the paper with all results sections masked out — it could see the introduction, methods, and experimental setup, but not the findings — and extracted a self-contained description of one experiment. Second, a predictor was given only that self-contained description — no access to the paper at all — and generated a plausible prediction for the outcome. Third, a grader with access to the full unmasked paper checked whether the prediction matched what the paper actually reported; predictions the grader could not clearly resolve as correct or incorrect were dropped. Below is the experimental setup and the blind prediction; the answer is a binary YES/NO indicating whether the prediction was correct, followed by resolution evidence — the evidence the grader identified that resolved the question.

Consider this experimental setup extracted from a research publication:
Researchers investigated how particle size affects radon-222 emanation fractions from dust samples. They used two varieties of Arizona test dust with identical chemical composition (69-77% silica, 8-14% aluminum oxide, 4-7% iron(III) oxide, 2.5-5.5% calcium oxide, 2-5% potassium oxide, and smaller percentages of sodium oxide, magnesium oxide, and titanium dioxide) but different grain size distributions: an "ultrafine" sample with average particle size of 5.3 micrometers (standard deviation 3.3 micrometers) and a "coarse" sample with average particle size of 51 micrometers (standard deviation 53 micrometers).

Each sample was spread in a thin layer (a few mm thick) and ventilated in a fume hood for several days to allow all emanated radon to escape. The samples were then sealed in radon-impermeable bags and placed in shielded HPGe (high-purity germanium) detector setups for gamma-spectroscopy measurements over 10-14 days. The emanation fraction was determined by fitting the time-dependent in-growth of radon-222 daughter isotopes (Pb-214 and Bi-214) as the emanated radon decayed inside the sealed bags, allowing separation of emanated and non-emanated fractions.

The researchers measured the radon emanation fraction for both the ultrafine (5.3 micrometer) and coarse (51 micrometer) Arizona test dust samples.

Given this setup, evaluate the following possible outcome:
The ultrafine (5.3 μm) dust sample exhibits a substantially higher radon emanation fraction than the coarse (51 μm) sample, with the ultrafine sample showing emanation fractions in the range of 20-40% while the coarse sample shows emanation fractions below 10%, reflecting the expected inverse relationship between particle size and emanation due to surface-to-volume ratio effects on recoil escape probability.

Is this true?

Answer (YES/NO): NO